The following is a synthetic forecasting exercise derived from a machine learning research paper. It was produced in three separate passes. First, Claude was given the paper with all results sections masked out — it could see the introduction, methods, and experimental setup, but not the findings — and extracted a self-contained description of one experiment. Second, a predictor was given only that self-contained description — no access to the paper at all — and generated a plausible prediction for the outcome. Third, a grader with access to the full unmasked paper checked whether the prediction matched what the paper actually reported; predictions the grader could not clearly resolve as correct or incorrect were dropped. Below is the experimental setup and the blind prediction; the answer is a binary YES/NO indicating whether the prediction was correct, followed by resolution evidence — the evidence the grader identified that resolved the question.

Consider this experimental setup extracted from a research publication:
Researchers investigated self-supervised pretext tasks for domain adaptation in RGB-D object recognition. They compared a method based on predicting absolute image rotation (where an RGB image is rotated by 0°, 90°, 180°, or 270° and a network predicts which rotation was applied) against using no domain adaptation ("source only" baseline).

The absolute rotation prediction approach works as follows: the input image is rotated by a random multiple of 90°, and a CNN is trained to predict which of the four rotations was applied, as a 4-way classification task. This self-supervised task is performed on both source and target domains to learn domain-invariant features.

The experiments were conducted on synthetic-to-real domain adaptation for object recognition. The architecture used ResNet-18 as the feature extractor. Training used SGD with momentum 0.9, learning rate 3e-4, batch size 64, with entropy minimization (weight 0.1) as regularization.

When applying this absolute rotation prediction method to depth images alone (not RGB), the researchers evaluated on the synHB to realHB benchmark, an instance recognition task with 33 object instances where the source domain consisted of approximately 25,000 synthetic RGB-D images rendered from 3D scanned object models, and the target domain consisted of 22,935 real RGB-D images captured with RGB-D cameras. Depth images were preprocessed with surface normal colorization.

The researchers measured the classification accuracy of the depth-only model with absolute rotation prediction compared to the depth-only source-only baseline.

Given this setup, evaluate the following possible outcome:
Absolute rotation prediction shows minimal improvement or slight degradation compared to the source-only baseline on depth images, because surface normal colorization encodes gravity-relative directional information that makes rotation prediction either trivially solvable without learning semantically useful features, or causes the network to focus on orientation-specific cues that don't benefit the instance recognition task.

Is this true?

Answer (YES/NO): NO